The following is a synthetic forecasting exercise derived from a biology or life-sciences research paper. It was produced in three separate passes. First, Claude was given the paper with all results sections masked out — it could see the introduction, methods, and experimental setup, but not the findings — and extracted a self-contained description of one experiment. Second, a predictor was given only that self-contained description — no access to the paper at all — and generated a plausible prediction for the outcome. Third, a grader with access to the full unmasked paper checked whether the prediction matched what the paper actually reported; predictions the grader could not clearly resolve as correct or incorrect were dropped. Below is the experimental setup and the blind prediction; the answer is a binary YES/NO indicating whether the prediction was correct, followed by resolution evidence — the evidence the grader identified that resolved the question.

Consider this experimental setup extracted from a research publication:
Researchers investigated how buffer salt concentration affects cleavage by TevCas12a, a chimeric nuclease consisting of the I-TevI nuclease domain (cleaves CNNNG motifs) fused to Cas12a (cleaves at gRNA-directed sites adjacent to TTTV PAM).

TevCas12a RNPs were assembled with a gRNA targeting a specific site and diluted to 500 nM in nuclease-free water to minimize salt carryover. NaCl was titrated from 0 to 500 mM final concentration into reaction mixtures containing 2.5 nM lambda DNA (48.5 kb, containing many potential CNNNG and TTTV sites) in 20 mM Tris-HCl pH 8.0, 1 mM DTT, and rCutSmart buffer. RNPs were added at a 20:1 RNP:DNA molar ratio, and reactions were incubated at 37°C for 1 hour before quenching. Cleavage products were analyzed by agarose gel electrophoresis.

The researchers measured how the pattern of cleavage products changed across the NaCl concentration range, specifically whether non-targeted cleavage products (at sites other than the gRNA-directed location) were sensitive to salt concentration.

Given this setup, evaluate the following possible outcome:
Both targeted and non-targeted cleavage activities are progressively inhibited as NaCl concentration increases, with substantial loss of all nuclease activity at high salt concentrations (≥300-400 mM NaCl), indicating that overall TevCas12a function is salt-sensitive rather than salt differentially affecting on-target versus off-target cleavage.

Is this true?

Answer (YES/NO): NO